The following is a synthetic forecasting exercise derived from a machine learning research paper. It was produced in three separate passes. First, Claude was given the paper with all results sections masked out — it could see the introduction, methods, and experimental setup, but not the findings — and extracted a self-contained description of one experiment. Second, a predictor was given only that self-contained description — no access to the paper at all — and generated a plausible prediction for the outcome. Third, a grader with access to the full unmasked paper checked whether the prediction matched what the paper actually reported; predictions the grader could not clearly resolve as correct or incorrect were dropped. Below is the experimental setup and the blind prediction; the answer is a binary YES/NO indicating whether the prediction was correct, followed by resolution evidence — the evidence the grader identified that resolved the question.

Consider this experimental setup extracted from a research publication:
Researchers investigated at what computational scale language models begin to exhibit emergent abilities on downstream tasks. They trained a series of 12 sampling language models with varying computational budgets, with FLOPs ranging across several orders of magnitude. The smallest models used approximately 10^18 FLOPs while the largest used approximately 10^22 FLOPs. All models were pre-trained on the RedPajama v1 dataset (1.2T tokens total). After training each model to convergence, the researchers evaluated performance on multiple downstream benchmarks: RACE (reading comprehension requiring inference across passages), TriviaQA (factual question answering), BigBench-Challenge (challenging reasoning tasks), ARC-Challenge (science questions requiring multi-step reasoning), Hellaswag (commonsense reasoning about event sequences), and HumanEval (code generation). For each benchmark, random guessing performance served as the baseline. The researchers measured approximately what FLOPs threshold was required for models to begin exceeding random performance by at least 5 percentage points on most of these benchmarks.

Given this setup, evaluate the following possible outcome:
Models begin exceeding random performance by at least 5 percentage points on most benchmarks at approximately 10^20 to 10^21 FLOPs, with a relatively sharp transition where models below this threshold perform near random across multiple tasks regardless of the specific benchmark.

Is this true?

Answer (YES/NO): YES